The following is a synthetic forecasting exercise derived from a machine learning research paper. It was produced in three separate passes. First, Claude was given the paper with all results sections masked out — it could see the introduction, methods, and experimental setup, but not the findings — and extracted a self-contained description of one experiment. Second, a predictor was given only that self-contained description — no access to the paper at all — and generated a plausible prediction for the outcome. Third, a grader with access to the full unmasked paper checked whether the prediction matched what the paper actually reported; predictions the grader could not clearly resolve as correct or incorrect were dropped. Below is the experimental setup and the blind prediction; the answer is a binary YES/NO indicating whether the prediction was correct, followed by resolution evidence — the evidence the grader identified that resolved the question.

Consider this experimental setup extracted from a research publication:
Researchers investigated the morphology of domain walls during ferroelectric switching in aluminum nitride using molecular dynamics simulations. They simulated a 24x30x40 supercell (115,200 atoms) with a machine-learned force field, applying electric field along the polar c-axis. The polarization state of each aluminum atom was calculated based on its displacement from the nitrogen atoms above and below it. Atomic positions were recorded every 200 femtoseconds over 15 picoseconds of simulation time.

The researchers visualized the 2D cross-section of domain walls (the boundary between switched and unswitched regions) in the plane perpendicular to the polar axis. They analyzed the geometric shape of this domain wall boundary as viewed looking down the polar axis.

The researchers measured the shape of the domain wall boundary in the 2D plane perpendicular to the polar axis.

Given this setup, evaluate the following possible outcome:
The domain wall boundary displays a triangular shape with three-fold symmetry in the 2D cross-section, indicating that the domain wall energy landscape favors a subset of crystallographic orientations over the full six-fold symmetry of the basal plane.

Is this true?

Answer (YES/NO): NO